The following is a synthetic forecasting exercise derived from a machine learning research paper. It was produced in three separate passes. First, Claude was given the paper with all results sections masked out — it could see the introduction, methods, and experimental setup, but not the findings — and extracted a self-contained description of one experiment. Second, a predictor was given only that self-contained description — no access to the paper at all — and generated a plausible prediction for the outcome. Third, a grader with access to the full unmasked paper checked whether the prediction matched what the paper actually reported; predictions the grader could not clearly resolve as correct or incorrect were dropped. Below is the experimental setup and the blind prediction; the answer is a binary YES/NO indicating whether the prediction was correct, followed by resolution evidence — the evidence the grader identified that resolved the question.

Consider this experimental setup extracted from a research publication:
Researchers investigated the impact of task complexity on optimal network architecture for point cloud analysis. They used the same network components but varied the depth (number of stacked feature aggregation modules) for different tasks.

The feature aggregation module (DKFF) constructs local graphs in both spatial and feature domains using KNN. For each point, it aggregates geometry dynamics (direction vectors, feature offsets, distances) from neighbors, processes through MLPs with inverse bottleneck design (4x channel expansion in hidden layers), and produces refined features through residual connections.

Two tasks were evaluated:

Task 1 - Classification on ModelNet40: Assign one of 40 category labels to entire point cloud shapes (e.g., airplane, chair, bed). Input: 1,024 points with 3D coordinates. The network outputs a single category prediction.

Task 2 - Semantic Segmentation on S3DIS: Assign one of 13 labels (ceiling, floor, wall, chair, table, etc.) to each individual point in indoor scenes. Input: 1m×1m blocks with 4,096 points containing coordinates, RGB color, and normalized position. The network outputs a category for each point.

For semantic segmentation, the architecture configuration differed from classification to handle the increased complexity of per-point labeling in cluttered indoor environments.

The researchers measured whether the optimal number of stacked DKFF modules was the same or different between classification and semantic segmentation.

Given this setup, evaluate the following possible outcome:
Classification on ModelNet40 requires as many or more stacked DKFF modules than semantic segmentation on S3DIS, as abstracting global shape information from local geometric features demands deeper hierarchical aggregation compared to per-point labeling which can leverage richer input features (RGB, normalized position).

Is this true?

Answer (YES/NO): NO